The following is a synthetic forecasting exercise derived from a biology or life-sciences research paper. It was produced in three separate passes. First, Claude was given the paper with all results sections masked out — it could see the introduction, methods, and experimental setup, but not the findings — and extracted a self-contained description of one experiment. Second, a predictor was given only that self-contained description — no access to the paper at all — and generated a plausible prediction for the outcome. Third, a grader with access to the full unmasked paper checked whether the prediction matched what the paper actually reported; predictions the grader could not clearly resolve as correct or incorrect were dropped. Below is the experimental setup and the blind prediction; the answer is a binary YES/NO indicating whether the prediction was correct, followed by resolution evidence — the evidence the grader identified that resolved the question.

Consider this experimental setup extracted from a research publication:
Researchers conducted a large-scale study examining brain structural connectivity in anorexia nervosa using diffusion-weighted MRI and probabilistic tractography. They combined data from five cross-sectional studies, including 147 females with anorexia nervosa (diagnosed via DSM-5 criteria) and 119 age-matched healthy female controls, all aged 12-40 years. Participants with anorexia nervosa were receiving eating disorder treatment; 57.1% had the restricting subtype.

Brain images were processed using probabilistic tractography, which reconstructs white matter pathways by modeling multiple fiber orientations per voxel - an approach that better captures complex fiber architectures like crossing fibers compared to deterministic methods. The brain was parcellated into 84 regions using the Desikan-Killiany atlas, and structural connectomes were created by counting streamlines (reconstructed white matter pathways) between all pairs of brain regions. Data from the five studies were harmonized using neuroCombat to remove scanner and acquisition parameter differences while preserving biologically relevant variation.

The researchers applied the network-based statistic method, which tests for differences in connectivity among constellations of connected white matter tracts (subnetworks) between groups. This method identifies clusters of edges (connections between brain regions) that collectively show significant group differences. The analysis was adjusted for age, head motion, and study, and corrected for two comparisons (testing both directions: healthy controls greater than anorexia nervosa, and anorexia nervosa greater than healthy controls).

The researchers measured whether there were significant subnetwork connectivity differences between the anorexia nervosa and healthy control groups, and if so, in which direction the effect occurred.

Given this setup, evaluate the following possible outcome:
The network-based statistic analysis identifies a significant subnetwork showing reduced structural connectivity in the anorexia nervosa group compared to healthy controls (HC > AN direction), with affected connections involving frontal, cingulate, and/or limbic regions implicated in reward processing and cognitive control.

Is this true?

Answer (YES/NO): NO